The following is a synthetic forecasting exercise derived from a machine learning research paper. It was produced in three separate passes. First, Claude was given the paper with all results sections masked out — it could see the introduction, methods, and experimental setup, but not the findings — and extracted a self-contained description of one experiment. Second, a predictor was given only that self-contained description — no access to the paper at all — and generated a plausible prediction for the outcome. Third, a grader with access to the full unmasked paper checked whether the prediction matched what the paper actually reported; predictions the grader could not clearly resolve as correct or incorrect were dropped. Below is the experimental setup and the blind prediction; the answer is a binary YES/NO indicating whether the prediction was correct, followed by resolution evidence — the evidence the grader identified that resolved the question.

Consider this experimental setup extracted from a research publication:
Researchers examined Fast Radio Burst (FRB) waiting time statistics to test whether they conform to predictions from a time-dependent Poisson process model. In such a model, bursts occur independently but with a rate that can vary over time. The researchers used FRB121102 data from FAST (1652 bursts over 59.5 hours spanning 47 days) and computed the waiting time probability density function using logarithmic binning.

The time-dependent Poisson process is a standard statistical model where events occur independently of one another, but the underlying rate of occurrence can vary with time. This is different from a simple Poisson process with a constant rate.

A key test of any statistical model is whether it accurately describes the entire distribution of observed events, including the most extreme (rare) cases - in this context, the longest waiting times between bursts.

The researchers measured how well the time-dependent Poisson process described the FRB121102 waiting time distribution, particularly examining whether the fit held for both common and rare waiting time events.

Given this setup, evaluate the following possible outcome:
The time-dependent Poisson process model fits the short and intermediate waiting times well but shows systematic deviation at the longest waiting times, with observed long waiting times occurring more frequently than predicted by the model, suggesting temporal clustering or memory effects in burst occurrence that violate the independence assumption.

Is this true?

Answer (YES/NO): NO